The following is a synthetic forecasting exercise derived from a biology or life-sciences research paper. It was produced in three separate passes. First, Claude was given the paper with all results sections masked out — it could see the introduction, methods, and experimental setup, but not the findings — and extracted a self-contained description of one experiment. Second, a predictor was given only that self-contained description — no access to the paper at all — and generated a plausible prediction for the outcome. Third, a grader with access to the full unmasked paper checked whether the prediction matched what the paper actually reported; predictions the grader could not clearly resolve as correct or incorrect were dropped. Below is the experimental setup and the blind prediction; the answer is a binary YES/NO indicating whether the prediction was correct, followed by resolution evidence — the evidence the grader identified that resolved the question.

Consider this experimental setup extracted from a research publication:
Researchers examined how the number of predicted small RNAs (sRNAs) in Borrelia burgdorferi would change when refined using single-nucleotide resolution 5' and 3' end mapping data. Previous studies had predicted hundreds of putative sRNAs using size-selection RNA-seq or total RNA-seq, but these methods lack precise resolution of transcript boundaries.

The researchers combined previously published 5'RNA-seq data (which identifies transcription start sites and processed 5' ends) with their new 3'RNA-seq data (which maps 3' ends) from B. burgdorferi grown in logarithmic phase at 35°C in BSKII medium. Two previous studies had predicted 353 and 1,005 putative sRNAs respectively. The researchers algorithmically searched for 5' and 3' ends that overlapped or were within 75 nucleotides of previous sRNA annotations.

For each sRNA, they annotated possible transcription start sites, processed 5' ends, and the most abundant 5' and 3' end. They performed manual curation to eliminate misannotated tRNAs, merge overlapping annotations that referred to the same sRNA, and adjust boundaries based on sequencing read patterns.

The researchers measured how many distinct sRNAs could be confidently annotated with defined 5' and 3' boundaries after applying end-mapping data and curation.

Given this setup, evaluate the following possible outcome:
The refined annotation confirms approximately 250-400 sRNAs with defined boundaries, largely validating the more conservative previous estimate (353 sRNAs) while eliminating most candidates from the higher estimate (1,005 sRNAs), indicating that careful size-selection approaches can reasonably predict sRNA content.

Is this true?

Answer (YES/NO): NO